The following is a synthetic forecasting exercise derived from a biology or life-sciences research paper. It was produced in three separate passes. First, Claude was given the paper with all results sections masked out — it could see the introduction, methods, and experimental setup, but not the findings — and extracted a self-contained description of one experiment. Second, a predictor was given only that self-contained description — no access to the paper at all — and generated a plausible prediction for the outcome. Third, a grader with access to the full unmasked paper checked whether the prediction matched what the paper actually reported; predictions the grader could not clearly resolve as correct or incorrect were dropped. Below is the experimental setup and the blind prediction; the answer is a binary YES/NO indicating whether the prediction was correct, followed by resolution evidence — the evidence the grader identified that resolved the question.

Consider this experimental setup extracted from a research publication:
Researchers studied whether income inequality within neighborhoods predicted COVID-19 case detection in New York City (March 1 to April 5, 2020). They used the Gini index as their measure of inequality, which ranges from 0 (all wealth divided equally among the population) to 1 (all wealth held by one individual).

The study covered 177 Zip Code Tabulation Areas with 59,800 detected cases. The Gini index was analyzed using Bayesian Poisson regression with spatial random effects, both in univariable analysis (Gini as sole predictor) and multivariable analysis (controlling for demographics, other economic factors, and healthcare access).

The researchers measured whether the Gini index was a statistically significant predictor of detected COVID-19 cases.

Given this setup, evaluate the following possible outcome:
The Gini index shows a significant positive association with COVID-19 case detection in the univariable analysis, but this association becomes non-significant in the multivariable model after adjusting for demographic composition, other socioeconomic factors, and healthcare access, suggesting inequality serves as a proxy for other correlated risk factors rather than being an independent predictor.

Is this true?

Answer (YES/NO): NO